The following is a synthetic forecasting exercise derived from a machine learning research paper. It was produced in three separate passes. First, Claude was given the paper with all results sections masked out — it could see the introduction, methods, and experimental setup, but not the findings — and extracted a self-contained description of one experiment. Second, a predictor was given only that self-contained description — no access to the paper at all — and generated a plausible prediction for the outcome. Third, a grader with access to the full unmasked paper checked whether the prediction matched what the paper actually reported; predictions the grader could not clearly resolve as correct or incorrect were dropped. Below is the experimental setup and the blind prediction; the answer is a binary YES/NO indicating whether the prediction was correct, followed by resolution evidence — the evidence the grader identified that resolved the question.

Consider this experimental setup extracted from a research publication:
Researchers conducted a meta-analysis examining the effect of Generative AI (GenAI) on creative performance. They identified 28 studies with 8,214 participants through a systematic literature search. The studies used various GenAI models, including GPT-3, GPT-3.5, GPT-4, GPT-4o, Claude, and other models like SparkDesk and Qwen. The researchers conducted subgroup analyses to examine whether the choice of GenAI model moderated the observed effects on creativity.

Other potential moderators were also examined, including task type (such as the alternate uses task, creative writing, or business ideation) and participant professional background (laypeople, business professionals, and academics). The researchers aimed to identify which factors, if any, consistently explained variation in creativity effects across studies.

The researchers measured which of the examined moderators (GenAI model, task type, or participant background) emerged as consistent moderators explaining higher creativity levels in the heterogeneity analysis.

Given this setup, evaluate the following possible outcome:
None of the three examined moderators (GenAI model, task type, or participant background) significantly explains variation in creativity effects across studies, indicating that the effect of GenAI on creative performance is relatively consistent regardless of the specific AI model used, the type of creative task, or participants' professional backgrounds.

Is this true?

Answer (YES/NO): NO